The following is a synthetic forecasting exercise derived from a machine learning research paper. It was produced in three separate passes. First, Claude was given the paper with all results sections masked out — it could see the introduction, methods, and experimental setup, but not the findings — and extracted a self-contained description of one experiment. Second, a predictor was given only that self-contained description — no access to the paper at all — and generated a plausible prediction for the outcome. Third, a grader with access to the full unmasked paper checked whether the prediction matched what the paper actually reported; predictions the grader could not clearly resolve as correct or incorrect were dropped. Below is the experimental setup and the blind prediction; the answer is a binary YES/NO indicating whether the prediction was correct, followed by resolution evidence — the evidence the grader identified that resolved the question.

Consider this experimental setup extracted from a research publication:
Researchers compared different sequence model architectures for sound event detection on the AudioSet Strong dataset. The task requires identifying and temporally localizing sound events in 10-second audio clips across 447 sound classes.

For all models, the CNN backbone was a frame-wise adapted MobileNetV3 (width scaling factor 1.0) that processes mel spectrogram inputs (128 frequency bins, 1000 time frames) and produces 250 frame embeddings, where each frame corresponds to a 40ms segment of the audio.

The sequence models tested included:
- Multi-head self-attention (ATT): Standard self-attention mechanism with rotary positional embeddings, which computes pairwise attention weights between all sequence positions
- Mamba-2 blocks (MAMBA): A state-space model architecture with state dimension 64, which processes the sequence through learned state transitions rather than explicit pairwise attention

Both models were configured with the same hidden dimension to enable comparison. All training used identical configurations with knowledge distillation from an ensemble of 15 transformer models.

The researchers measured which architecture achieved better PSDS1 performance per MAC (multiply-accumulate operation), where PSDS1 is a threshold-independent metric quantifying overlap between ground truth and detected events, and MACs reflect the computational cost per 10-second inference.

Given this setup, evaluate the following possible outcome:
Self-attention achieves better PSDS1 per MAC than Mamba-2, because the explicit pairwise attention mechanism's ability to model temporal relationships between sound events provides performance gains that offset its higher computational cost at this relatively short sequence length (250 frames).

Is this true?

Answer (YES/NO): YES